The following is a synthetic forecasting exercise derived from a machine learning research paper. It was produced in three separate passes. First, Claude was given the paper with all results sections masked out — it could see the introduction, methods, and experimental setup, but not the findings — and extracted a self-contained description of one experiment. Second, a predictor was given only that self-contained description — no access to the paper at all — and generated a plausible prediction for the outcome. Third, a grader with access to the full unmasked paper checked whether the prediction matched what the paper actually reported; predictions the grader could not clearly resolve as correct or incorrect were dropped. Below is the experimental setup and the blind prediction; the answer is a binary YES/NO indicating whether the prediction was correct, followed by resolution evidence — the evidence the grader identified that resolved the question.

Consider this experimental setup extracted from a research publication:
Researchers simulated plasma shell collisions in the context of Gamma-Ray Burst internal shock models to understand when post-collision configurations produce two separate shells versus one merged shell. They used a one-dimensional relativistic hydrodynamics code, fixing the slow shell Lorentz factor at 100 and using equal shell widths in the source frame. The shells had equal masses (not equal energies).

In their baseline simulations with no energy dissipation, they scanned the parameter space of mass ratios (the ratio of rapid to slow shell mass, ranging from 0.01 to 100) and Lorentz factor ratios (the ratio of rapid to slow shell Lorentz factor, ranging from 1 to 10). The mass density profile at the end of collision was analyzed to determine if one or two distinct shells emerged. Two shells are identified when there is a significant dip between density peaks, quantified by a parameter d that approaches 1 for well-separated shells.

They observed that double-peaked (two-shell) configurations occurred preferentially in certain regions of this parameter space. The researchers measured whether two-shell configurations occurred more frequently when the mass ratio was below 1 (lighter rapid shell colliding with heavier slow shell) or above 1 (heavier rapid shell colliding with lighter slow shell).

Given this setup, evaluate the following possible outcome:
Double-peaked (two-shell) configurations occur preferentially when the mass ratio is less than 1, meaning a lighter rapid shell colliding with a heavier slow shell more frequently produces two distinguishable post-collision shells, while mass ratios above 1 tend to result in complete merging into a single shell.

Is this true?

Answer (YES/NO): NO